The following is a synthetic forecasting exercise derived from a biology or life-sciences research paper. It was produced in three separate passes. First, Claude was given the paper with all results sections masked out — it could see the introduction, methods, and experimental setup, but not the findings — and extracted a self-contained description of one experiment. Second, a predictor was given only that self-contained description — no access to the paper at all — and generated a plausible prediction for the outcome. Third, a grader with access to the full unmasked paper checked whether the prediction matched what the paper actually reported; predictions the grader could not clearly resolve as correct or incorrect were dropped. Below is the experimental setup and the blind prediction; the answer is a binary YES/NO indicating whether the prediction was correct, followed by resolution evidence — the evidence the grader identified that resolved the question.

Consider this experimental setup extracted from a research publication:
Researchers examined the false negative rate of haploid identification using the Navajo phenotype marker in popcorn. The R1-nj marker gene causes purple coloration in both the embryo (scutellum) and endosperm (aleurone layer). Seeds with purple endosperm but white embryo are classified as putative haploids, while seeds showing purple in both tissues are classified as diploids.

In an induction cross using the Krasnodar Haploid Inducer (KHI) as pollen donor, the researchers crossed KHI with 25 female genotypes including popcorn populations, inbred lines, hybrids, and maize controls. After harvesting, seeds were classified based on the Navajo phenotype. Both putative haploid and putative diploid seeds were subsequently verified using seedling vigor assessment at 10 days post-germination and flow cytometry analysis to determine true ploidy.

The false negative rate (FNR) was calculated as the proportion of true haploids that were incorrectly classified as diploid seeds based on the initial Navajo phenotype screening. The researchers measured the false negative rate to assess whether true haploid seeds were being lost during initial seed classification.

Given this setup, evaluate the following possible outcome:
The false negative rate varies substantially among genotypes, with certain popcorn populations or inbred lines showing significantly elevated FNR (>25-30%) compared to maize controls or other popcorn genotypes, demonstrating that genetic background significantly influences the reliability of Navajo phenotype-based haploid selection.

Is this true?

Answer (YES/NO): NO